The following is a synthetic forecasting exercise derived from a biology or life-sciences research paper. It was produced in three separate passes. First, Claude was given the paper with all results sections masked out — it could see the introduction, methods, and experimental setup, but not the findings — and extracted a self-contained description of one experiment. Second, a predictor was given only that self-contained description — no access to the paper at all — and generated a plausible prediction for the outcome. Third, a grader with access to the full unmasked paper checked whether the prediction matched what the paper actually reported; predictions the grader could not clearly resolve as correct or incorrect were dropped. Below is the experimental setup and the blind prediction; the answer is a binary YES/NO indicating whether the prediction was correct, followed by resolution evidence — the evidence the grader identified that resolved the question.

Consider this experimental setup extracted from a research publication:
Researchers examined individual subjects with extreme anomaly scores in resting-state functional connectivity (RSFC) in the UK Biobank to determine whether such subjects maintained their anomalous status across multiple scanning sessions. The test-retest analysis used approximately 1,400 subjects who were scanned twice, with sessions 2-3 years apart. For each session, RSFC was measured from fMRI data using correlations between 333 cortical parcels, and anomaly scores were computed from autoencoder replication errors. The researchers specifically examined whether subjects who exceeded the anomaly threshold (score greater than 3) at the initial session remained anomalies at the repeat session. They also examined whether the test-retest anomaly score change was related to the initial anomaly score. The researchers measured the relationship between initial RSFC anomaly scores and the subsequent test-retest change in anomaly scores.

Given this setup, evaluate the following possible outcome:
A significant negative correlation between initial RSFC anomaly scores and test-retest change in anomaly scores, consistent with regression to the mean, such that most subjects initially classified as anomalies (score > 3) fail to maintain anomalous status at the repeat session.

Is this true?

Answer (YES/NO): YES